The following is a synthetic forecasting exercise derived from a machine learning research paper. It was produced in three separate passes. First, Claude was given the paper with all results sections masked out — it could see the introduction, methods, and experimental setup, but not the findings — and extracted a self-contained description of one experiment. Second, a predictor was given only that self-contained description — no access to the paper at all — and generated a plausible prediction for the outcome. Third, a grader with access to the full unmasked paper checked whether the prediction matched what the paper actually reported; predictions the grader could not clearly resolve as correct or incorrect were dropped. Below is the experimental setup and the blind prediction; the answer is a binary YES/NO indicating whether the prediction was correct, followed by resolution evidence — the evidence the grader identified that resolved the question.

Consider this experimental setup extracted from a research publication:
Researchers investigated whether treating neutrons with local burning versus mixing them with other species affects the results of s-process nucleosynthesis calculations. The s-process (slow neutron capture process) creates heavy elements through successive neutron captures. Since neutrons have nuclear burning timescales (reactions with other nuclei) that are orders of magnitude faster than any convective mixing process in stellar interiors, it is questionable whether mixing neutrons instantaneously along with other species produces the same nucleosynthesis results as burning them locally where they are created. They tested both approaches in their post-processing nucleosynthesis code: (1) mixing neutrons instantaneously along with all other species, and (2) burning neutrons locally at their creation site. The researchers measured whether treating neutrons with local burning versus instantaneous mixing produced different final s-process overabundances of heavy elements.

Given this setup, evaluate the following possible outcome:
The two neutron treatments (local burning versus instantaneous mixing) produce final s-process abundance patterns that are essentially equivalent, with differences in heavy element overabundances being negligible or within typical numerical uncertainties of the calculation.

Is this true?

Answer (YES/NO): YES